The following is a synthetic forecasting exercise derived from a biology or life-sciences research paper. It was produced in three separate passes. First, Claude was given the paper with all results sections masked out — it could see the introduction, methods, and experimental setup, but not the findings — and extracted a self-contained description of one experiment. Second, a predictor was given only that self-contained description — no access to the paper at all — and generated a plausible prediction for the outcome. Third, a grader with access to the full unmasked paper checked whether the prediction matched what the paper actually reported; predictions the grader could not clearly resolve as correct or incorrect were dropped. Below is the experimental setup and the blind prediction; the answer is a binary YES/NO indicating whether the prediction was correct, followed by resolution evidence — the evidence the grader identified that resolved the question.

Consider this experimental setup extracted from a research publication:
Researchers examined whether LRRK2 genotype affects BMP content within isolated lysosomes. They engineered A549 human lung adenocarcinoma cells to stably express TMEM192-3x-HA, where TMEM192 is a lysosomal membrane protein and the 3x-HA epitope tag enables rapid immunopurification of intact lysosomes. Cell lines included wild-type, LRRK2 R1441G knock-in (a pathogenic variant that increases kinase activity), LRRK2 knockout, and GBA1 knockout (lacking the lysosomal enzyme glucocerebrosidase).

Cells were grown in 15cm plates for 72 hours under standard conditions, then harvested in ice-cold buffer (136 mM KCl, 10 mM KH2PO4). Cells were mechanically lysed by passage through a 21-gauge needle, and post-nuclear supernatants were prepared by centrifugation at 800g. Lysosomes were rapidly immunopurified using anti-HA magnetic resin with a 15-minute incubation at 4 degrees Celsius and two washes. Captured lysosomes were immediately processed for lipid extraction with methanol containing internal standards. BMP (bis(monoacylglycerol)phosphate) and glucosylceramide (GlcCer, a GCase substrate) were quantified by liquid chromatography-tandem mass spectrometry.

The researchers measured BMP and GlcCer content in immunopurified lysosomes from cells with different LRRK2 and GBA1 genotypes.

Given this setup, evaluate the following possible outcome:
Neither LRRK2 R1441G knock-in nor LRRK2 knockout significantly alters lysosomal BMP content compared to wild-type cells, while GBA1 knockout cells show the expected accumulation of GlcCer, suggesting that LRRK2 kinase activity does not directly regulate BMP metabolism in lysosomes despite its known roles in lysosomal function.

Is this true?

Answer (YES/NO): NO